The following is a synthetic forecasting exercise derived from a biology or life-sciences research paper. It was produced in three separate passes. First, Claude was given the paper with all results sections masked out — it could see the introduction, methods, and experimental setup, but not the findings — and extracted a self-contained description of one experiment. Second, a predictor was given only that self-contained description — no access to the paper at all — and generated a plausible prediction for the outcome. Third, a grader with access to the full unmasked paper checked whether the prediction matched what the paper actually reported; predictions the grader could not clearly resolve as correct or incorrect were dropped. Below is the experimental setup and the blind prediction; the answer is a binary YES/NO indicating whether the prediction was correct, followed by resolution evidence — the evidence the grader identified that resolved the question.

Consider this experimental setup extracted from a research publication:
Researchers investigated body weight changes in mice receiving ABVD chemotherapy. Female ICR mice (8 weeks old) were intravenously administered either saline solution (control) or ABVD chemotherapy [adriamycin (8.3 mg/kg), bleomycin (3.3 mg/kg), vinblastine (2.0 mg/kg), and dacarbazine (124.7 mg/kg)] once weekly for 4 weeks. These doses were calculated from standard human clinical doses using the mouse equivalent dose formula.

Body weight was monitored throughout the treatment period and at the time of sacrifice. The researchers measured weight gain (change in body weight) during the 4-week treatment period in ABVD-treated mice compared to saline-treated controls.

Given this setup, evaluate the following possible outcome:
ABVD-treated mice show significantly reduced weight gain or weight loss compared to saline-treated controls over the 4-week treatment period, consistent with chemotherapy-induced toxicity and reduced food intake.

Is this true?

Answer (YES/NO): YES